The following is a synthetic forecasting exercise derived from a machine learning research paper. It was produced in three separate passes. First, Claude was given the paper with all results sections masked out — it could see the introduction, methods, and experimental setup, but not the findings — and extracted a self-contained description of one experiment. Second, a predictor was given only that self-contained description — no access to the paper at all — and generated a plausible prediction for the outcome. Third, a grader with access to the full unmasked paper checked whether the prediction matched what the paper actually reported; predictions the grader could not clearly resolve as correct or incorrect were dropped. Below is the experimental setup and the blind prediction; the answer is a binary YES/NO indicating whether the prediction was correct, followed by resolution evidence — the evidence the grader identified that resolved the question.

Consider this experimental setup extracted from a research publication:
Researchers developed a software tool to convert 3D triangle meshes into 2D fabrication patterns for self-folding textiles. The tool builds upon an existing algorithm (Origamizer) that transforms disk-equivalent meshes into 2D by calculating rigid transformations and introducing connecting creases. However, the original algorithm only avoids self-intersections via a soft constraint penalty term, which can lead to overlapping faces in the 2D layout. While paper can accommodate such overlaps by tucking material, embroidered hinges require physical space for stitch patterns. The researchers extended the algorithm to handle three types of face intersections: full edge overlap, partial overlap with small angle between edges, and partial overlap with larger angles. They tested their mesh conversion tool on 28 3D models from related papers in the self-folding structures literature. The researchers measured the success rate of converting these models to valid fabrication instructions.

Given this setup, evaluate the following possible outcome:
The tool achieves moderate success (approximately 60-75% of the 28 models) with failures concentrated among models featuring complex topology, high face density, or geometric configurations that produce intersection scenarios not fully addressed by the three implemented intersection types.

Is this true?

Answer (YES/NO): NO